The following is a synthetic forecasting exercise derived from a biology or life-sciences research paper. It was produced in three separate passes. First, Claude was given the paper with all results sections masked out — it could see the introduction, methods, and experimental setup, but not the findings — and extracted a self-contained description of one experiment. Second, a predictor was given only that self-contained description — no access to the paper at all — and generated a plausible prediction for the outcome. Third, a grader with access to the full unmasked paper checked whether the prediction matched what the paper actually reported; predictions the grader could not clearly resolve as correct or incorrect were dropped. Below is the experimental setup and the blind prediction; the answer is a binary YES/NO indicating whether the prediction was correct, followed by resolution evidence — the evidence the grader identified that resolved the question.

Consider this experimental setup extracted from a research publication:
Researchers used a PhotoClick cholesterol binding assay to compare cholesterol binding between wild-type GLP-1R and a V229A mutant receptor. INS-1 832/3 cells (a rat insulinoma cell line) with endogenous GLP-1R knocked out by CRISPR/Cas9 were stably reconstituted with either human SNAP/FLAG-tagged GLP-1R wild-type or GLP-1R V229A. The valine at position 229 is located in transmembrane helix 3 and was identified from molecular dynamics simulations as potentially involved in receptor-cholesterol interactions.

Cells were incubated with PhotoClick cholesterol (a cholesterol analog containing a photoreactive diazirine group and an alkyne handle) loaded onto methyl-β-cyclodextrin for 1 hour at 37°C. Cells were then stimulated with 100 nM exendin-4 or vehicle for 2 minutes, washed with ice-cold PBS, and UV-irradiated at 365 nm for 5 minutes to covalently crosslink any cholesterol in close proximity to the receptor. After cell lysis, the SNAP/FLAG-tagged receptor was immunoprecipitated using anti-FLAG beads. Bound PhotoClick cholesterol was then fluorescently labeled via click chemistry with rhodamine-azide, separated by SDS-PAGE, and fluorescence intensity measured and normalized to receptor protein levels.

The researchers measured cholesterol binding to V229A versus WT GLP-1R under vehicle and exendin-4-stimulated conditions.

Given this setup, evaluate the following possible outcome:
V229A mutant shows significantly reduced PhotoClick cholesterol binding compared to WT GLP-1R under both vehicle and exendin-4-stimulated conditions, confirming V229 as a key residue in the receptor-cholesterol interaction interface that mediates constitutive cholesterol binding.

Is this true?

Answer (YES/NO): NO